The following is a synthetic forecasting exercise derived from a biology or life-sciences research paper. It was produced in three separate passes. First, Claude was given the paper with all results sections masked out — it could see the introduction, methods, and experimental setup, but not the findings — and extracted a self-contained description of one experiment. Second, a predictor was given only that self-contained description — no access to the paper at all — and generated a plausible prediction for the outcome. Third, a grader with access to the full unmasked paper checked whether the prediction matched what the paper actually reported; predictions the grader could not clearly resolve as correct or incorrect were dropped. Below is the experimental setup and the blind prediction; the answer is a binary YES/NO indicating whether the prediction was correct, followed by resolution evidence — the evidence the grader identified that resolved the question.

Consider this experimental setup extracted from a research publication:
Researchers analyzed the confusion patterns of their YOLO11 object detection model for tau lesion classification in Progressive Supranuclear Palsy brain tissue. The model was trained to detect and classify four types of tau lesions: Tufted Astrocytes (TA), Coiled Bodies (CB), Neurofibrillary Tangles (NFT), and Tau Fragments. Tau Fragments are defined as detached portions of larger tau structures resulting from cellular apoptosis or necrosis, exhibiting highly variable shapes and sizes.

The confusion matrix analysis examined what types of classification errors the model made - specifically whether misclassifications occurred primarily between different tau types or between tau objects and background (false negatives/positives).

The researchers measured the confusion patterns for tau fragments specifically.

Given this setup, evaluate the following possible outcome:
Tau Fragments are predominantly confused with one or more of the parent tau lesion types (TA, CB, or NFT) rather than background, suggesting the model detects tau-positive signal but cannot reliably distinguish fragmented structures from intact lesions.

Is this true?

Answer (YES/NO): NO